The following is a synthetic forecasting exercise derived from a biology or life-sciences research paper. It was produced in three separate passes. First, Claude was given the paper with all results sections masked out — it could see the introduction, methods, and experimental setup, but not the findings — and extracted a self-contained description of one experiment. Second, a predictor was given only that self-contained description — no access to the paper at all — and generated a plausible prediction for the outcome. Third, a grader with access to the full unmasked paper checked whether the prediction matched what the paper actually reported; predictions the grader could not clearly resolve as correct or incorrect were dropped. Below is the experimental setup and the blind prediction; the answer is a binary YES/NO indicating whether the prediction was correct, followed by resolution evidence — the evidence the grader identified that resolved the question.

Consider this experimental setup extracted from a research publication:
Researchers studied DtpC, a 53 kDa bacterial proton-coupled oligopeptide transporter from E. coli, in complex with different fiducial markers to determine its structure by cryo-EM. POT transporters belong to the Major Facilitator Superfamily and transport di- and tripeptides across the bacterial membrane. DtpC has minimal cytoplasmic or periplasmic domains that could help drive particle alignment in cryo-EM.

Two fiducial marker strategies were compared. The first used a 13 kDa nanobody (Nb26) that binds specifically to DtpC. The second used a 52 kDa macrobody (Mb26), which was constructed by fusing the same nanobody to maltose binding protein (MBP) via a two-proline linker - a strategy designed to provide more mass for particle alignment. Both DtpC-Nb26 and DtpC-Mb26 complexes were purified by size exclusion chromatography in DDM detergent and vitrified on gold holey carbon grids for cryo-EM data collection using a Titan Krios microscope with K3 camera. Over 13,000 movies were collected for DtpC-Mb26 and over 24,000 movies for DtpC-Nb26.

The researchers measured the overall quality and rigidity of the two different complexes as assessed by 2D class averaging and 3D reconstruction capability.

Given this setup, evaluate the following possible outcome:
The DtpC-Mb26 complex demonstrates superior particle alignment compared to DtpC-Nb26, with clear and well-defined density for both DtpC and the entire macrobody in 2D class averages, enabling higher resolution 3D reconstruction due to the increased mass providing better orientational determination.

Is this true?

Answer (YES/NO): NO